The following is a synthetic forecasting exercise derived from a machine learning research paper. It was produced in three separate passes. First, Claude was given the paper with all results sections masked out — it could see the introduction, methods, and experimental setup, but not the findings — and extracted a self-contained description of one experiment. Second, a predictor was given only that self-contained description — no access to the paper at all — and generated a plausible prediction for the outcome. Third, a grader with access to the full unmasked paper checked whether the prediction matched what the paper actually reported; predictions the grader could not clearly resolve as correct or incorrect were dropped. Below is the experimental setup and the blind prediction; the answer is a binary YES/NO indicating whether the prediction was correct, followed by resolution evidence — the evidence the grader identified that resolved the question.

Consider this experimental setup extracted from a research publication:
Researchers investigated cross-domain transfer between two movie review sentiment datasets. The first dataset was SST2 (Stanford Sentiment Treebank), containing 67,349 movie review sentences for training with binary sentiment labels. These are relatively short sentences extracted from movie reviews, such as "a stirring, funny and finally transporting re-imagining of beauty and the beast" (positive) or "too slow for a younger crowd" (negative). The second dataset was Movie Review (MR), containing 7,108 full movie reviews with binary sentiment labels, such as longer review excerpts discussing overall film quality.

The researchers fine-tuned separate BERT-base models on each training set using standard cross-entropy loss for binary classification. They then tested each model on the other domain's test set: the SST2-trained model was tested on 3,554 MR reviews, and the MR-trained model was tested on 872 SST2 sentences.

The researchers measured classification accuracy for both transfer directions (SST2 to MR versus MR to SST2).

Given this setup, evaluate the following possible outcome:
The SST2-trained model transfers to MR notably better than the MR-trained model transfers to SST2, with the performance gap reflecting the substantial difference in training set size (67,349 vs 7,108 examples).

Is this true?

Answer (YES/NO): NO